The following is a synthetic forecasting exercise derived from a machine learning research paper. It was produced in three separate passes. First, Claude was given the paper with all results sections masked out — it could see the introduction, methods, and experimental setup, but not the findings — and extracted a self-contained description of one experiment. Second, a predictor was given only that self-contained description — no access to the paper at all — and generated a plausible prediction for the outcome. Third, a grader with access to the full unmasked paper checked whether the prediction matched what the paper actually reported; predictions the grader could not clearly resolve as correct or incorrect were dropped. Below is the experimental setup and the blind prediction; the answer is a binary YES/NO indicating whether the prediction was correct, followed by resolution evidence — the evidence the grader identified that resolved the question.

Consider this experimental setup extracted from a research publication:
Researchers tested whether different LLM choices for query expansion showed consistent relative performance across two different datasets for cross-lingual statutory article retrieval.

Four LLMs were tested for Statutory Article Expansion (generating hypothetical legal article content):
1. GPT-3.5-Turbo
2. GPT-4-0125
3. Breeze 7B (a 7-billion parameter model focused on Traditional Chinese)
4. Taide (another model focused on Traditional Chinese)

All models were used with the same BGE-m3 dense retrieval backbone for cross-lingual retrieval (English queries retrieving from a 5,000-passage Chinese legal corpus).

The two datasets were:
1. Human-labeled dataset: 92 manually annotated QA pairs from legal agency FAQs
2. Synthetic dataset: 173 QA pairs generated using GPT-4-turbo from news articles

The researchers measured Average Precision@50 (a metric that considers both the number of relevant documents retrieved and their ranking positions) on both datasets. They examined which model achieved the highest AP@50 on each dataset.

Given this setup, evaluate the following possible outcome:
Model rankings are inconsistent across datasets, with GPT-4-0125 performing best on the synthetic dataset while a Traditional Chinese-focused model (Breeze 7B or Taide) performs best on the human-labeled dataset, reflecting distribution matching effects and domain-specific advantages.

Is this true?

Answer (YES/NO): NO